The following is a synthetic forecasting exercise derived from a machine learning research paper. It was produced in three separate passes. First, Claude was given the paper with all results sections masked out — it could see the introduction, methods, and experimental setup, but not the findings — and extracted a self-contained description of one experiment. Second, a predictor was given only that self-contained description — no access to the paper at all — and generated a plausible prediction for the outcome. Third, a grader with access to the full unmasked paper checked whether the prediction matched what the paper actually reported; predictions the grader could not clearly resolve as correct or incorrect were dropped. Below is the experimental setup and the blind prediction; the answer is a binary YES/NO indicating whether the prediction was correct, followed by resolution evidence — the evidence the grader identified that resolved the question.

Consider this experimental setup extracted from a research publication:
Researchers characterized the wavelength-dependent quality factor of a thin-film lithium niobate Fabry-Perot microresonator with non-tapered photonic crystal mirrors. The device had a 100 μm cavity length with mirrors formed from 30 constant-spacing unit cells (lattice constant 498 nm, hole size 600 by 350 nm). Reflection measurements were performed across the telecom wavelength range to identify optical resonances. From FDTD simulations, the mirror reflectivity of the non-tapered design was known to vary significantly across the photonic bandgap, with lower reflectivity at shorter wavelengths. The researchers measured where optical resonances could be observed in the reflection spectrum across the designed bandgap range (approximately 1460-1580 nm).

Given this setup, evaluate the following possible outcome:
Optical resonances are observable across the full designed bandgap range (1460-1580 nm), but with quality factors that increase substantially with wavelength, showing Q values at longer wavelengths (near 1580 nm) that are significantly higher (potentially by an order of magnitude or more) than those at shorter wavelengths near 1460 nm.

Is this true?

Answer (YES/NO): NO